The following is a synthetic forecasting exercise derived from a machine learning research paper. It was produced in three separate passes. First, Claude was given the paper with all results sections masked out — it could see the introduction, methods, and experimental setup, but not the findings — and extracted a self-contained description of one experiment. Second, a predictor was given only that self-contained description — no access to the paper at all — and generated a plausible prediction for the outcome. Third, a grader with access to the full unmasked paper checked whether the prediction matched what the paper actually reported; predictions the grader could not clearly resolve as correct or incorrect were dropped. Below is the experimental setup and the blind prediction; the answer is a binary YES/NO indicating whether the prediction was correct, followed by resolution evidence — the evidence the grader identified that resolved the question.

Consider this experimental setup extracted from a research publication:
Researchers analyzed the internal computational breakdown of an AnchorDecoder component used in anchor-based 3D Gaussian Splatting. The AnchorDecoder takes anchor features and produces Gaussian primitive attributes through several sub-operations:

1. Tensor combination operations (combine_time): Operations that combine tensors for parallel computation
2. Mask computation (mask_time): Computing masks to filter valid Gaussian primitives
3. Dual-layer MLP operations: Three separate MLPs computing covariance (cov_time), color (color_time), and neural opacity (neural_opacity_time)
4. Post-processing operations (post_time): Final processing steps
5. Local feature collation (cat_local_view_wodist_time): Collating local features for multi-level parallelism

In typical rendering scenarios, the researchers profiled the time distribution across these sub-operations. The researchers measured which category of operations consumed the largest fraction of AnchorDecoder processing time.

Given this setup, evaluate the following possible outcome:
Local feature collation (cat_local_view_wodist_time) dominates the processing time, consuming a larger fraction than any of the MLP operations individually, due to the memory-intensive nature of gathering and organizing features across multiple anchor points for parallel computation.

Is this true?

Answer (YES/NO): NO